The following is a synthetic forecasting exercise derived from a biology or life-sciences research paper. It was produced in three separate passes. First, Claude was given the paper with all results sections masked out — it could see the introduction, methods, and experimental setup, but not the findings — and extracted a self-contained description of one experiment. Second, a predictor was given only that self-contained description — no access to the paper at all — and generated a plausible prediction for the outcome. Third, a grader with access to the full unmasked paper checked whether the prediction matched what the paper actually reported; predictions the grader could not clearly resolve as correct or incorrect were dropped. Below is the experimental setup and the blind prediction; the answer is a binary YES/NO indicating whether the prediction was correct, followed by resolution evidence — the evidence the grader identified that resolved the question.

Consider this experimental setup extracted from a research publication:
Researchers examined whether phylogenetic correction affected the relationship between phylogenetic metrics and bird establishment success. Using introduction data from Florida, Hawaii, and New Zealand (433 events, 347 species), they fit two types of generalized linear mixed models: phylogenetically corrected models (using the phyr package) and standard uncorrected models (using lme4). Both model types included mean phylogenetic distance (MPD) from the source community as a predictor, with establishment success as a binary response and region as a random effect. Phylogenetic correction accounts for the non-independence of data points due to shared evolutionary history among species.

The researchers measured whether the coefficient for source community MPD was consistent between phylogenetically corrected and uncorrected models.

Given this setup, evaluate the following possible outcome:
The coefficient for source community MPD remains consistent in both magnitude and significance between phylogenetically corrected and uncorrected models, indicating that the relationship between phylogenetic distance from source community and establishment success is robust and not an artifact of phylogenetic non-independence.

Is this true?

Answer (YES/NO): YES